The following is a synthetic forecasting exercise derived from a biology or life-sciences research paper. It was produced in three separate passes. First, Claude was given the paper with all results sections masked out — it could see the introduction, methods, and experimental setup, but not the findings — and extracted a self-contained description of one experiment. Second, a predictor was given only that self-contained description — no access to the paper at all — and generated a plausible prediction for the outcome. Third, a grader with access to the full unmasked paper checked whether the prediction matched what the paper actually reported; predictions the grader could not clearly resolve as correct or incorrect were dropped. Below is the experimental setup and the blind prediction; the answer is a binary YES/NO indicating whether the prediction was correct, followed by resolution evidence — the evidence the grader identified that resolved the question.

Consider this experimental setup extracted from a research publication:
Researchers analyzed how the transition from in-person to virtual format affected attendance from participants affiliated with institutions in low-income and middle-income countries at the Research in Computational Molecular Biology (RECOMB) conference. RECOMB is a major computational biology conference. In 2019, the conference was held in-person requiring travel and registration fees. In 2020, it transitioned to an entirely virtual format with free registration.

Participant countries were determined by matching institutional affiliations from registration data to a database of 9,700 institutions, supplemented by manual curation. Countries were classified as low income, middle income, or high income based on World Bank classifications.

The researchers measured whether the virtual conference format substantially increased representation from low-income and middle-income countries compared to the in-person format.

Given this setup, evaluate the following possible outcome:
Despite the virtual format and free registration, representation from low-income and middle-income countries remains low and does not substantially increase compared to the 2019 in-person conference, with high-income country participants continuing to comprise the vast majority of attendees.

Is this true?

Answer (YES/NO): NO